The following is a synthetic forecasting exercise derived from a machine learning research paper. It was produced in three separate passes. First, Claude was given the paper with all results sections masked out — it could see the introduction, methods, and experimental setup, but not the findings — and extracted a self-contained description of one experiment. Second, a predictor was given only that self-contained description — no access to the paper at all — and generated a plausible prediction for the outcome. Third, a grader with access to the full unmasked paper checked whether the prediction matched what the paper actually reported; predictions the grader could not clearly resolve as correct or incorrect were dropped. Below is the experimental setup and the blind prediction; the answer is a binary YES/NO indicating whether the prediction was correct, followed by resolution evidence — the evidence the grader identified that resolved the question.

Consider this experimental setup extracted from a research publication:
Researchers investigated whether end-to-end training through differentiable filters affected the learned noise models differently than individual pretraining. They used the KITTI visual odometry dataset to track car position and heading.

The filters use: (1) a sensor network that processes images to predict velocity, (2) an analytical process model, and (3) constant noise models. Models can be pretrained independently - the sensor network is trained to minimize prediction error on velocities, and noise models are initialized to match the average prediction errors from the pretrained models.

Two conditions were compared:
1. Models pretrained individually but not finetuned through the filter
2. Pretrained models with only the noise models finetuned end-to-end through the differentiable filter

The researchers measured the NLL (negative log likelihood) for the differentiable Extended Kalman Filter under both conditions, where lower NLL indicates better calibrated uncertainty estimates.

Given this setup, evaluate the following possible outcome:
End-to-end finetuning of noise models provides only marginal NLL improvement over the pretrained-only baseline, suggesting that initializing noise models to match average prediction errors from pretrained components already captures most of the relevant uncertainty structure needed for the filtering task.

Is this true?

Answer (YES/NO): NO